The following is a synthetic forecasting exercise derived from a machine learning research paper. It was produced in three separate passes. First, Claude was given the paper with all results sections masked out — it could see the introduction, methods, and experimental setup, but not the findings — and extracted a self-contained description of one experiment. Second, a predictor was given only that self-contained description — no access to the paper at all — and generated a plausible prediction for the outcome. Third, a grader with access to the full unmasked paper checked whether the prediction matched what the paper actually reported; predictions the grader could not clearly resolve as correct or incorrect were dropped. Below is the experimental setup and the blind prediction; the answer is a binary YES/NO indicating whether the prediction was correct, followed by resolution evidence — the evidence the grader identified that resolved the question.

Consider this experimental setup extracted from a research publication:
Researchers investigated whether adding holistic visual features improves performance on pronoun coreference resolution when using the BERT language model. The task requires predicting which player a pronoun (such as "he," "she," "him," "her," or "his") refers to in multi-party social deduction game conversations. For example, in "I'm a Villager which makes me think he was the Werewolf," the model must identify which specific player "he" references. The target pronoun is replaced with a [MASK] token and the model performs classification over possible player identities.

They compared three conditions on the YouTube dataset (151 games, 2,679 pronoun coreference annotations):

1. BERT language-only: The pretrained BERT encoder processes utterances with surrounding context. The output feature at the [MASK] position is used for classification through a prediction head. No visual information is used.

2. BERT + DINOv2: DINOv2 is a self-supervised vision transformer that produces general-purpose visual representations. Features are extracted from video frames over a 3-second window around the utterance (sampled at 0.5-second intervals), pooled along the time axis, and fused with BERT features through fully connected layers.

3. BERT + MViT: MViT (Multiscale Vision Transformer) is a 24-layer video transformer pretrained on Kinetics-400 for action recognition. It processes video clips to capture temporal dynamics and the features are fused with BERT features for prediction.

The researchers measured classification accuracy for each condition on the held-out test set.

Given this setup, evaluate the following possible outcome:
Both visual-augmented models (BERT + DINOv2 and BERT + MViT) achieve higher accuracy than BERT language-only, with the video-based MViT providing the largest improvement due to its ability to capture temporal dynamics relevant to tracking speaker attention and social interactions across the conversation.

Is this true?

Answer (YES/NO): NO